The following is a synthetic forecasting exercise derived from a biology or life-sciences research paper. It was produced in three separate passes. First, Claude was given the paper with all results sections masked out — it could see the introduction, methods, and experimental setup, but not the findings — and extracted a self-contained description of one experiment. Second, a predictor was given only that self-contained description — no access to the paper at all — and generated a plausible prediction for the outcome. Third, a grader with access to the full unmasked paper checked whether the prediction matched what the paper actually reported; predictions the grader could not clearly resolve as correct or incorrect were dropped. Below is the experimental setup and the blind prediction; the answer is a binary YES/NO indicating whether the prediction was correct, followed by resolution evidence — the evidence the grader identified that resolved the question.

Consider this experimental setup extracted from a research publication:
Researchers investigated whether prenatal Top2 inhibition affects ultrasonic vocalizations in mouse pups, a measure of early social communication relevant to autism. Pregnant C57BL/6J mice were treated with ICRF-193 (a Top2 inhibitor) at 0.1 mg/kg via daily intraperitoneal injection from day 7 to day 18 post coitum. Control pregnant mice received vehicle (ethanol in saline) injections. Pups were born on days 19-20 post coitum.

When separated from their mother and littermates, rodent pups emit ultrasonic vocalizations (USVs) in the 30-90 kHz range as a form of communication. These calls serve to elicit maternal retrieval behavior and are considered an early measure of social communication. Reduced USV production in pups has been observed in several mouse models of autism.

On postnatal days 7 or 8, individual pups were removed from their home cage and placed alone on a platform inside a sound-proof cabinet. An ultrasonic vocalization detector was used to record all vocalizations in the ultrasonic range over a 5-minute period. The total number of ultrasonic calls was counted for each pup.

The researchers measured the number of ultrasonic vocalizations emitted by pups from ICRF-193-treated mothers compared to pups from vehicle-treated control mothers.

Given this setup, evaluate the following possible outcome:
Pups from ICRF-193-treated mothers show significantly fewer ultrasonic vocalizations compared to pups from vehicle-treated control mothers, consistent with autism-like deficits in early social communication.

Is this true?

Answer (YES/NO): YES